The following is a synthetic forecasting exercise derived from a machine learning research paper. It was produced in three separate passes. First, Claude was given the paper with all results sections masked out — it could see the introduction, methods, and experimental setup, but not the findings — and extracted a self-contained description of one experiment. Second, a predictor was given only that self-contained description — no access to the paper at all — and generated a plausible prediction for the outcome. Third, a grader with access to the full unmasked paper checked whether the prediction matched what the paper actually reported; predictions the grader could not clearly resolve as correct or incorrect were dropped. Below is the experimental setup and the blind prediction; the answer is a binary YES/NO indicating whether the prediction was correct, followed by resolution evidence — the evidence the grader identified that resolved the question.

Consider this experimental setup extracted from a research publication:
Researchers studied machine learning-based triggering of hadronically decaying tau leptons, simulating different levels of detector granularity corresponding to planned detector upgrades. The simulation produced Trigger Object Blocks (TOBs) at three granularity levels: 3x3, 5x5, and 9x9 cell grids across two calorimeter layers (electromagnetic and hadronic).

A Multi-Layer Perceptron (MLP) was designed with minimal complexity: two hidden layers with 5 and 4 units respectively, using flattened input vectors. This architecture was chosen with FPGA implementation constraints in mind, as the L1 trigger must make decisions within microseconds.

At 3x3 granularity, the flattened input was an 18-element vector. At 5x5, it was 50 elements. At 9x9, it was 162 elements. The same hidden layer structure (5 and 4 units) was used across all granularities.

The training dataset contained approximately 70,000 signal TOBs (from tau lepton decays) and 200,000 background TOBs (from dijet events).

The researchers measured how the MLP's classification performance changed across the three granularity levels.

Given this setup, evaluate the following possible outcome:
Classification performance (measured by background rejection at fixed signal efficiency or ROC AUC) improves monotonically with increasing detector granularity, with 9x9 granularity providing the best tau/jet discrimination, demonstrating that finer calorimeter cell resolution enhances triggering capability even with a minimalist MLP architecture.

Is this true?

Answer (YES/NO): NO